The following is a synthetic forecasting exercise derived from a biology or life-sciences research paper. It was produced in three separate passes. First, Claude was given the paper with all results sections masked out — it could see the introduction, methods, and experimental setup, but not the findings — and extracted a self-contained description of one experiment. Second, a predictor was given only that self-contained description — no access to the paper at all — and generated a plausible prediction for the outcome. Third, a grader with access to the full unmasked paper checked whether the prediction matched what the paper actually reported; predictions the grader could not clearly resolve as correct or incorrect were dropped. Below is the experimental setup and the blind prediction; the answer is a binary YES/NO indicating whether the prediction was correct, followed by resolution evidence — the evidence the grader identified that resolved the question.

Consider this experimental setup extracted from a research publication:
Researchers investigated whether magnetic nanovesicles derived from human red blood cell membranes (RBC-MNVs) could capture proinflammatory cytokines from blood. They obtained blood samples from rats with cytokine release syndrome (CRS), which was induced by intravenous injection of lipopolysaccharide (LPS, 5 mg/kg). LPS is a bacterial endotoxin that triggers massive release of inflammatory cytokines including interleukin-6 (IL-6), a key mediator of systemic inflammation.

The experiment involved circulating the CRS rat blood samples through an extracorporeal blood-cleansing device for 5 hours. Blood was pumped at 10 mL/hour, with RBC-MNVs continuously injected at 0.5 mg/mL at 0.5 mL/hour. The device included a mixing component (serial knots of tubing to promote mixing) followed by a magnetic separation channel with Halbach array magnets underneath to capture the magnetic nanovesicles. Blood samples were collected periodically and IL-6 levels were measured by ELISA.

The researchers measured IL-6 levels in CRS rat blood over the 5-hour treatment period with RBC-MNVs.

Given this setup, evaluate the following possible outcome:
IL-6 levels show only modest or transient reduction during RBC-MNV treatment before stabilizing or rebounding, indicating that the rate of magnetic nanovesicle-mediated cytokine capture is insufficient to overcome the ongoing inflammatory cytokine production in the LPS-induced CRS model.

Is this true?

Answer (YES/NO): NO